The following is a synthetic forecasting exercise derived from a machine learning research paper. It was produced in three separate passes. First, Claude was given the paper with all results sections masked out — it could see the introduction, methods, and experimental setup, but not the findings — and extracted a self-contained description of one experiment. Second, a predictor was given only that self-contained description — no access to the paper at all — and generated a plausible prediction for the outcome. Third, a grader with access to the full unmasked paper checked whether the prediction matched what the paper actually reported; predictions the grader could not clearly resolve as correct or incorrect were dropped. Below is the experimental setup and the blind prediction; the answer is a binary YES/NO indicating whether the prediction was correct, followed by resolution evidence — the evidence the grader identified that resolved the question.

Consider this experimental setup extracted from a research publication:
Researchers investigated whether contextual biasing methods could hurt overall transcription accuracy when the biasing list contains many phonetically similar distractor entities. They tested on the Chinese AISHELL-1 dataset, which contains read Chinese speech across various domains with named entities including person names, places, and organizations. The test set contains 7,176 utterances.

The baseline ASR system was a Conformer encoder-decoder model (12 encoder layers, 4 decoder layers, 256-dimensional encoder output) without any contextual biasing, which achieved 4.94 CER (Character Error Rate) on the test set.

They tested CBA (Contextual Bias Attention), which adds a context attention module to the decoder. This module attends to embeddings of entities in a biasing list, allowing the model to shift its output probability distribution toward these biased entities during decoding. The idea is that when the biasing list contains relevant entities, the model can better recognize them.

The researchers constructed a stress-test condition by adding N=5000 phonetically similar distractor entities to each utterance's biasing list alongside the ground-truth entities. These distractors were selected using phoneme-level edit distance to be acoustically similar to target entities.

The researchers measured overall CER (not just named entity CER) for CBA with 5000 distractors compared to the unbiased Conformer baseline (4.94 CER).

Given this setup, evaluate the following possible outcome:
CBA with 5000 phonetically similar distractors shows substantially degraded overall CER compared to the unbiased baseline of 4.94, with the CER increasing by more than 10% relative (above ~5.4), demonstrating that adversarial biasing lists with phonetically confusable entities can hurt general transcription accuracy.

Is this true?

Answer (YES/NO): NO